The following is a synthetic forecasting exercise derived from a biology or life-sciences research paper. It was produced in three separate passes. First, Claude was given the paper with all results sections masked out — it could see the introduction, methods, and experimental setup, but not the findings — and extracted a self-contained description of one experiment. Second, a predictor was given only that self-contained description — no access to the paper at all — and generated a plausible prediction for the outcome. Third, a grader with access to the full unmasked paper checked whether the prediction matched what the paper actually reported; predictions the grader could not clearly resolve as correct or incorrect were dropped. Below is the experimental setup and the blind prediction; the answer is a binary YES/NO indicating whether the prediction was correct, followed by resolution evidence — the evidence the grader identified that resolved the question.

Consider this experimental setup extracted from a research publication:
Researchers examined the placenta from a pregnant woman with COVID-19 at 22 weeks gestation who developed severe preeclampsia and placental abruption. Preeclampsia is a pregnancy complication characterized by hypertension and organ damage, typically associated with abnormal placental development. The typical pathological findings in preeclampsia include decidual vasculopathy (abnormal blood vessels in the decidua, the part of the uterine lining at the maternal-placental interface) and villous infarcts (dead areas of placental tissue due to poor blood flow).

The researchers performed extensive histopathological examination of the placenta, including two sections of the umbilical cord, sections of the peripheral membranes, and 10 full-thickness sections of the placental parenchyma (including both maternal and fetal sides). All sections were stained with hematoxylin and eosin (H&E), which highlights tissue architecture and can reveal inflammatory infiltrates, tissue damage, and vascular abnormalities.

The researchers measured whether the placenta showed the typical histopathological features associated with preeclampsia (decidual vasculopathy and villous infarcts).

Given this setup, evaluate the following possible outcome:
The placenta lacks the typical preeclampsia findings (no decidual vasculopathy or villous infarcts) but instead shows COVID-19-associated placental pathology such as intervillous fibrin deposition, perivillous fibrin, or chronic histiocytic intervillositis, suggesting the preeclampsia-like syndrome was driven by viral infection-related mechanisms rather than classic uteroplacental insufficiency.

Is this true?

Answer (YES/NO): YES